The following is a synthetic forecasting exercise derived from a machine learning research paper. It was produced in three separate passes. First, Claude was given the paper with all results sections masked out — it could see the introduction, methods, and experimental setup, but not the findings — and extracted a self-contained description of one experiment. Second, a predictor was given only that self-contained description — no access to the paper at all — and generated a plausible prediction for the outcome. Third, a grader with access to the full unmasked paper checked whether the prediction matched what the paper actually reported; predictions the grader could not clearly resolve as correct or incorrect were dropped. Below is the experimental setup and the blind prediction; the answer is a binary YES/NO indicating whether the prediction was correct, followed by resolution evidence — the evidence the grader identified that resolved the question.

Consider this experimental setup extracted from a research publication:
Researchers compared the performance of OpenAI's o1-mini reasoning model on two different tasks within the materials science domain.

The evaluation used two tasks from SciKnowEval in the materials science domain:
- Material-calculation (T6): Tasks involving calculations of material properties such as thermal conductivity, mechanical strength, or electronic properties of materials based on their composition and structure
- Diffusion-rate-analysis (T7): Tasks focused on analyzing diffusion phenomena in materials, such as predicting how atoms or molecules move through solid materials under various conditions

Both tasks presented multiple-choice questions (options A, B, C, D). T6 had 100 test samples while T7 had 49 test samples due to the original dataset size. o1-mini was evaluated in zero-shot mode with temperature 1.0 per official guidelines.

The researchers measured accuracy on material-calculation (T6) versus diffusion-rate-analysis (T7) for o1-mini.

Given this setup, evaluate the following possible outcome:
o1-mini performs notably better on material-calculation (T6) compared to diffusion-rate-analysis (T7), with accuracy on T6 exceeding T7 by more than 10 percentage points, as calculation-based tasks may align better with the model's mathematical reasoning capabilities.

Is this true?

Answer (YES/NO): NO